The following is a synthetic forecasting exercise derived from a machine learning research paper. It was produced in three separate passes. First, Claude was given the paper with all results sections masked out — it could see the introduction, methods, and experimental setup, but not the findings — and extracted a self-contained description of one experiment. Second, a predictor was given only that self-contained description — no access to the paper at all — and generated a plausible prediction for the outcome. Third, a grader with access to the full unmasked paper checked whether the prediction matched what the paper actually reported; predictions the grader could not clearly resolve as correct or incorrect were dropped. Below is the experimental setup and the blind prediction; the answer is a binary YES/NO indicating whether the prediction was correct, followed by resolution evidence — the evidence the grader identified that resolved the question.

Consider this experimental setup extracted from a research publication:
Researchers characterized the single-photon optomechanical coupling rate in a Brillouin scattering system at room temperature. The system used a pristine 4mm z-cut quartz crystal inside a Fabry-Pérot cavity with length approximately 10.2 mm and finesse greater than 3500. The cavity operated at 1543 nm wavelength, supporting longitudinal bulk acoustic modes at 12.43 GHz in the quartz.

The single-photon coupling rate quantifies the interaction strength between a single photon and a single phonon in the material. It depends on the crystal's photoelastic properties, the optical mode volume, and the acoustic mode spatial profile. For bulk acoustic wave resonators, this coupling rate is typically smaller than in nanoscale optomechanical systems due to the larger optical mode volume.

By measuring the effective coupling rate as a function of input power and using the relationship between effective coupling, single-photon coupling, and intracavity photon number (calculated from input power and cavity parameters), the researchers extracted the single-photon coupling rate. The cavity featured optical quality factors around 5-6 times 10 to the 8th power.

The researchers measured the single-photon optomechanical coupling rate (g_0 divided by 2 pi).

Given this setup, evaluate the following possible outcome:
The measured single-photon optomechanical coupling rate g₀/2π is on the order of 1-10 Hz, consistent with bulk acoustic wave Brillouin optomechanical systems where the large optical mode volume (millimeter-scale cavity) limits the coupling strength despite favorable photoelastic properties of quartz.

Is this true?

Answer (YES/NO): YES